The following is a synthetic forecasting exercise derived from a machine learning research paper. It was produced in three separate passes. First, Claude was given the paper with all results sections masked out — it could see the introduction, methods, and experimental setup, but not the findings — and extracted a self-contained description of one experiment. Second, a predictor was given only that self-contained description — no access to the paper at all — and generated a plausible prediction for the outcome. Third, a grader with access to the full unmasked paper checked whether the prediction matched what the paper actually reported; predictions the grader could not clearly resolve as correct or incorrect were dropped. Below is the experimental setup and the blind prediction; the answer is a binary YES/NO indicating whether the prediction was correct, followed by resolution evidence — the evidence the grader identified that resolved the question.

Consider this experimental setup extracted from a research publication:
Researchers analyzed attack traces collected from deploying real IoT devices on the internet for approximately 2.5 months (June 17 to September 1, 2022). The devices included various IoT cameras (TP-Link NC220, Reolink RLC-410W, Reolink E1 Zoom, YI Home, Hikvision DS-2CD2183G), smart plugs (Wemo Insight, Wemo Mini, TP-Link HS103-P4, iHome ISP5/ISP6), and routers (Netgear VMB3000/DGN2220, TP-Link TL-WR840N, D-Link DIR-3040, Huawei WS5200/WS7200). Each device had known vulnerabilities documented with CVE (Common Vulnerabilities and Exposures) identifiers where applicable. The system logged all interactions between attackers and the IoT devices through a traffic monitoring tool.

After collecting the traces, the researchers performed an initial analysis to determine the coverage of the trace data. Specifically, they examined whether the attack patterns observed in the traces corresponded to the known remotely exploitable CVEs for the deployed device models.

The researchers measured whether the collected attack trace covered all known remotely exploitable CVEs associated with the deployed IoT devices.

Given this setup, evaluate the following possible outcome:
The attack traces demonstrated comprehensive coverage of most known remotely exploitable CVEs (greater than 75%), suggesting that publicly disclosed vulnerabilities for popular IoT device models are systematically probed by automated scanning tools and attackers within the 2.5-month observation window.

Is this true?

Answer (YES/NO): YES